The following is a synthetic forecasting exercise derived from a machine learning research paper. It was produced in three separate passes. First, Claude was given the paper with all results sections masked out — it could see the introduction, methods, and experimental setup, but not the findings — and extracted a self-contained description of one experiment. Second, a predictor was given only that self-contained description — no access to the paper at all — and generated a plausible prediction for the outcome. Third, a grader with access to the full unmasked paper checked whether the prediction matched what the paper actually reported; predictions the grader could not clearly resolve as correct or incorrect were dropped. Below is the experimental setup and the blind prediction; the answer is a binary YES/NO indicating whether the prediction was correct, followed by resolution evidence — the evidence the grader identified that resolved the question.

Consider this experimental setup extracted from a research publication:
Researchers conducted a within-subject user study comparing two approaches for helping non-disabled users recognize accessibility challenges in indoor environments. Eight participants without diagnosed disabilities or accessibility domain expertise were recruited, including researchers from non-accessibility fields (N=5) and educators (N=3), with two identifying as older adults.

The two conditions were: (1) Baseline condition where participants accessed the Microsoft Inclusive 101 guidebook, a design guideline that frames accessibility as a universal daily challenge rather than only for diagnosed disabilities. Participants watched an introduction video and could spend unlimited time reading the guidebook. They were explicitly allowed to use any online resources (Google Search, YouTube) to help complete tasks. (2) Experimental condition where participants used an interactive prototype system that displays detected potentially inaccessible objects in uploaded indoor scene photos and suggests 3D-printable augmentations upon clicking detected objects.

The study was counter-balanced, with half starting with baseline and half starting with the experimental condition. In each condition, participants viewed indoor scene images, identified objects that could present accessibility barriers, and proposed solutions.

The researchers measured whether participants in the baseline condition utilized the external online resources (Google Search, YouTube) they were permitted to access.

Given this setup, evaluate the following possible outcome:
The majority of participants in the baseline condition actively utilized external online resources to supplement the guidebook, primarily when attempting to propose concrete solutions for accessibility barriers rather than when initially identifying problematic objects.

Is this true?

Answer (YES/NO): NO